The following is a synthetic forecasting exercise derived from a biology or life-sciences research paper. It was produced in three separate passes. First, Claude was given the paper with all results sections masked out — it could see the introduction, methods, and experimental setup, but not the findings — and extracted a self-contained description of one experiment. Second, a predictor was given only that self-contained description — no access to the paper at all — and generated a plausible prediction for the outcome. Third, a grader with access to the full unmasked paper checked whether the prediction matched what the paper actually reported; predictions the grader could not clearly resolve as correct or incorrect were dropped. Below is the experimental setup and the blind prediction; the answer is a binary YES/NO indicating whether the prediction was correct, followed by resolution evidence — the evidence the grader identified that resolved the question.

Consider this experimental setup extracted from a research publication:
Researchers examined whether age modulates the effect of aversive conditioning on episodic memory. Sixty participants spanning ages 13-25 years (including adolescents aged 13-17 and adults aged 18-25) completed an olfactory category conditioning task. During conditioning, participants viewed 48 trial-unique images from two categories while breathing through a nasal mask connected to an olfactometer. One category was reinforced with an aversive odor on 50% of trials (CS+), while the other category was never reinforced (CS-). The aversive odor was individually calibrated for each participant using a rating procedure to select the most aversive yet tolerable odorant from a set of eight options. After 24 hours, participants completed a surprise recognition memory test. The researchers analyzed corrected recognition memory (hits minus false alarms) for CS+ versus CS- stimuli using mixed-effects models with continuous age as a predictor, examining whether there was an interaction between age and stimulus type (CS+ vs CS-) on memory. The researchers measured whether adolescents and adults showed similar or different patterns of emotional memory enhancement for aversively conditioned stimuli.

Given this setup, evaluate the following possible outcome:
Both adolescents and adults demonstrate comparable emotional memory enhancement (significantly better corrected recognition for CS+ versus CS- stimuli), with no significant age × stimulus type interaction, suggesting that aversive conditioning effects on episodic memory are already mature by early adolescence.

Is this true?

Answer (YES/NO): YES